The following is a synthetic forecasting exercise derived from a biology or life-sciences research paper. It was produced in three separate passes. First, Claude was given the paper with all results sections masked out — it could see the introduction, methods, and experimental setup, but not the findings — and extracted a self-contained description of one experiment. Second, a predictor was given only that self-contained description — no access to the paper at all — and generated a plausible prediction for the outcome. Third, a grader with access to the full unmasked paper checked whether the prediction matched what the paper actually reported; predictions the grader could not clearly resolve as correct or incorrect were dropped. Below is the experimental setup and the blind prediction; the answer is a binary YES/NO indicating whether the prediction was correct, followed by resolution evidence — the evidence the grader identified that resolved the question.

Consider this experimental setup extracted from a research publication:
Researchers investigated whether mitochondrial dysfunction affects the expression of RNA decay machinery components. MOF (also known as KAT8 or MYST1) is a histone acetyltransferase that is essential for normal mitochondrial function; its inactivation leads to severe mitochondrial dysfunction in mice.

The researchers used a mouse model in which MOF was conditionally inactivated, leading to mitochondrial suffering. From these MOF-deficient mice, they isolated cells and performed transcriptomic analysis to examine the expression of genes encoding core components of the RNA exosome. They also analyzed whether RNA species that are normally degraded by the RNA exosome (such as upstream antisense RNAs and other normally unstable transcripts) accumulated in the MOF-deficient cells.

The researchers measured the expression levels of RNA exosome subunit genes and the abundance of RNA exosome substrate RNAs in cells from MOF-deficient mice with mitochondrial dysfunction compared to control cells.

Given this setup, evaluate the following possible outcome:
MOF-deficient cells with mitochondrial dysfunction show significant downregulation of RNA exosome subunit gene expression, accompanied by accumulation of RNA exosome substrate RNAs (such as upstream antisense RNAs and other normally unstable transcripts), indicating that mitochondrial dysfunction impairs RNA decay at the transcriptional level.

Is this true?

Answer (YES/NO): YES